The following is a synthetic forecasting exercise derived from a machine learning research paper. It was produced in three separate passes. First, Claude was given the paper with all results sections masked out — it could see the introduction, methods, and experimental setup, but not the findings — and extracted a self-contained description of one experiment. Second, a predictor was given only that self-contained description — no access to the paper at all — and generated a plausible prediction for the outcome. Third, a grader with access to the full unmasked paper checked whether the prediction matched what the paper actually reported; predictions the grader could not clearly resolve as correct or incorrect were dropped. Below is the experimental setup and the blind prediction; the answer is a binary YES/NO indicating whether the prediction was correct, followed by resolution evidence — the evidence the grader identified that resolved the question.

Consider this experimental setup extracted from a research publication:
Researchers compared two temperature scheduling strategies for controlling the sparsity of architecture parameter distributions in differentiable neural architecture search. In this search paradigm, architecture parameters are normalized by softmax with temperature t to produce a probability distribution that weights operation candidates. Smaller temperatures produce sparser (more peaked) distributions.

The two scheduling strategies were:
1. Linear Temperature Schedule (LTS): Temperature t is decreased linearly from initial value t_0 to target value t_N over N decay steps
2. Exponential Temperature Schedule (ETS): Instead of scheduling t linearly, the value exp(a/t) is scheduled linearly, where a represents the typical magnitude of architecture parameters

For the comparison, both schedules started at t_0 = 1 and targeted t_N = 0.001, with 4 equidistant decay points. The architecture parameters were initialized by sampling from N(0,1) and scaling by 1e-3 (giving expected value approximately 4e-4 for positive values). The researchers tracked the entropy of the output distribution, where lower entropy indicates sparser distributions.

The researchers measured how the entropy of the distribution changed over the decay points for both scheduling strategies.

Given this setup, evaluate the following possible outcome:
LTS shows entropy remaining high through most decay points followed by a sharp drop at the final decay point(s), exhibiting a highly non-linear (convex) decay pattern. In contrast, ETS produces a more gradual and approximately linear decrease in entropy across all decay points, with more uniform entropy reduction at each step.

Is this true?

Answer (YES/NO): YES